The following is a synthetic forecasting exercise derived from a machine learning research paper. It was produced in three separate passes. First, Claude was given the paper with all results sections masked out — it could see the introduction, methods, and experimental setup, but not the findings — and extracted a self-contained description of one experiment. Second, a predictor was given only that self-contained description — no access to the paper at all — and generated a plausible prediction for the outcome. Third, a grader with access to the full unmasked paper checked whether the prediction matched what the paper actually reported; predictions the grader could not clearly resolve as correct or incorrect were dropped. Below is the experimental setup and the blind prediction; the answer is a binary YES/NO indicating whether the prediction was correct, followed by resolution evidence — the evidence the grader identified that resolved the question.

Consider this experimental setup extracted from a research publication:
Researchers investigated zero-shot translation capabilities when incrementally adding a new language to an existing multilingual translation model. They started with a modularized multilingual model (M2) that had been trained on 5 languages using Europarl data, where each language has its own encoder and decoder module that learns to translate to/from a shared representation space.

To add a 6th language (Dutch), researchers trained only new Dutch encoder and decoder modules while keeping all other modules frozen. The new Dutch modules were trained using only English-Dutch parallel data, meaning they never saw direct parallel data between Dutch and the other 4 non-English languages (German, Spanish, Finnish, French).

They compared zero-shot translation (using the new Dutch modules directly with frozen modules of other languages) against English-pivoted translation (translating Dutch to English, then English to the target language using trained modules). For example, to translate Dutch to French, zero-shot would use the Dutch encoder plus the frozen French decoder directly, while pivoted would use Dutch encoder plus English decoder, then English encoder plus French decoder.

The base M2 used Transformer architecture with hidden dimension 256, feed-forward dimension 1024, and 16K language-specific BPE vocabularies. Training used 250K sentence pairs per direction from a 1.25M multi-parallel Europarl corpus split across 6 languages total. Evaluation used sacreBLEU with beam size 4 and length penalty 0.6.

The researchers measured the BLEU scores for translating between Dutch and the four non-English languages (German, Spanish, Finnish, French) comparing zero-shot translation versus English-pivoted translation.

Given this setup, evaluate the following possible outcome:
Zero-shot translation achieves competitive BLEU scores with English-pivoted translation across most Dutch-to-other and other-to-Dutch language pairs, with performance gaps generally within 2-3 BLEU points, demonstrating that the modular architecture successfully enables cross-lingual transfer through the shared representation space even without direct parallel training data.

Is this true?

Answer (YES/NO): NO